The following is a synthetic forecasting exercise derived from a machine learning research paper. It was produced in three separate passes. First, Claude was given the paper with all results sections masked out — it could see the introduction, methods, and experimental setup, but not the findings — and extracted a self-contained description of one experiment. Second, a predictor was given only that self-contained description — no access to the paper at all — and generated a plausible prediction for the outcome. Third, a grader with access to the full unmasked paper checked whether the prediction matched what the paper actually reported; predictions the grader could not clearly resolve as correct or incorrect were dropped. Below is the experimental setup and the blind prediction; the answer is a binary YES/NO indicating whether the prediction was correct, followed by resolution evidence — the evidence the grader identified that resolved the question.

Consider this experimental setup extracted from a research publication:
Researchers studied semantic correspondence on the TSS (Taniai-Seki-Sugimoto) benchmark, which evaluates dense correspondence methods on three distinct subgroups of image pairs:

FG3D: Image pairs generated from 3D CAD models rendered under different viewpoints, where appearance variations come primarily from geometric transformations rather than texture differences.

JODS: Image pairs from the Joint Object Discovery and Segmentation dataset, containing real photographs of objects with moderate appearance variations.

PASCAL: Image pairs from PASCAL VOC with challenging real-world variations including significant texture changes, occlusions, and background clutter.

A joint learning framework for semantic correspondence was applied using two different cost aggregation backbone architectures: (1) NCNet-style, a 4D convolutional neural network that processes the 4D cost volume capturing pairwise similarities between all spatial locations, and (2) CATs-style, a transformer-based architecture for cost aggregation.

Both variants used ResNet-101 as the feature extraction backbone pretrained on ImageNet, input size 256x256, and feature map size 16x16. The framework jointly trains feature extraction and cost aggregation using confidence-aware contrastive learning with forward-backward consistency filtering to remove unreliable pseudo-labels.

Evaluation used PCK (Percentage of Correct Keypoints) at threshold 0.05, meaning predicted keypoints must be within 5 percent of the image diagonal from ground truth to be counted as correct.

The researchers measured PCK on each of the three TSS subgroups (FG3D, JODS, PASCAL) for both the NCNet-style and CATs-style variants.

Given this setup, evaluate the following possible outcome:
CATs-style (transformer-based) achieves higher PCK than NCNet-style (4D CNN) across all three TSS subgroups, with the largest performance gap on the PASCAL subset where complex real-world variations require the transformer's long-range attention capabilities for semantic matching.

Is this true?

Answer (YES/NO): NO